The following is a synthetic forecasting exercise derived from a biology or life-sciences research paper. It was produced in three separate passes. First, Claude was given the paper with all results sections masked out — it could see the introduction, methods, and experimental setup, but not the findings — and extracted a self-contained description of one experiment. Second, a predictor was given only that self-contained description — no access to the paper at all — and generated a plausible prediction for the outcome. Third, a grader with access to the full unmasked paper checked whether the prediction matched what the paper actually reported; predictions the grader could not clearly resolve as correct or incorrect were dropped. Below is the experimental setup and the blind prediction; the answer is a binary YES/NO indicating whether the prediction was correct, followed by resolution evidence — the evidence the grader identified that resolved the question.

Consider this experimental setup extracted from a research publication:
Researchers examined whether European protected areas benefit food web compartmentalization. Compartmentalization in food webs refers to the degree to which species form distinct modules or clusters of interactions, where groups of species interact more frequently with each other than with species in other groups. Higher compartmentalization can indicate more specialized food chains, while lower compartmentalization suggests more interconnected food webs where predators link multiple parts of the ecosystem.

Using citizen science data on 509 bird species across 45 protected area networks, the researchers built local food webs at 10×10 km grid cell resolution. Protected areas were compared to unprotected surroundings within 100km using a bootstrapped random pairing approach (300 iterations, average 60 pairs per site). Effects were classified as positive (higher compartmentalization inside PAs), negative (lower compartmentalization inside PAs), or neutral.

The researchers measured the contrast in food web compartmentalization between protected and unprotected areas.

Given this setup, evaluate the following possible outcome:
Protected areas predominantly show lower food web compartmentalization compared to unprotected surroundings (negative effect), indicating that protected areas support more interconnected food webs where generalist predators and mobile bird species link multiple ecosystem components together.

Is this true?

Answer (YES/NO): NO